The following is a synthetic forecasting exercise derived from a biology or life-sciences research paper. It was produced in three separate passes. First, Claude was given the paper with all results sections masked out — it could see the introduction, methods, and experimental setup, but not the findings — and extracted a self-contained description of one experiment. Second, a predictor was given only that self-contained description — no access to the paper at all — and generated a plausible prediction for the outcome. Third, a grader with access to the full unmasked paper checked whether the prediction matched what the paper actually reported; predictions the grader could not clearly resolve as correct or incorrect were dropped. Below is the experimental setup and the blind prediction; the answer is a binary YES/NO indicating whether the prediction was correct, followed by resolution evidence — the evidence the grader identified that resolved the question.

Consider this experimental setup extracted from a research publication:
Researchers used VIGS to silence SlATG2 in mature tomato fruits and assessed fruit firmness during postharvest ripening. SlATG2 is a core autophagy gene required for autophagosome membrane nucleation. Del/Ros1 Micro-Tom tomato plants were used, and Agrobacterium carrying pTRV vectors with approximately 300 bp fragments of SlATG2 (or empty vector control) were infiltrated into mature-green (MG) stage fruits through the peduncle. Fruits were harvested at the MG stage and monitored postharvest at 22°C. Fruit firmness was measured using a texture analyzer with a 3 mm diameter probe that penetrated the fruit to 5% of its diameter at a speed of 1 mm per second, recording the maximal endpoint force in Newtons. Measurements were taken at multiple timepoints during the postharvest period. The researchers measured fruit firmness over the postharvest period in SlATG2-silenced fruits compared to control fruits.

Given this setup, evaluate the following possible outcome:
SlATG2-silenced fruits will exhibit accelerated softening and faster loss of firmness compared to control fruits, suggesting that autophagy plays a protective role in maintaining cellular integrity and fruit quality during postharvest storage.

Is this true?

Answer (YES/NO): YES